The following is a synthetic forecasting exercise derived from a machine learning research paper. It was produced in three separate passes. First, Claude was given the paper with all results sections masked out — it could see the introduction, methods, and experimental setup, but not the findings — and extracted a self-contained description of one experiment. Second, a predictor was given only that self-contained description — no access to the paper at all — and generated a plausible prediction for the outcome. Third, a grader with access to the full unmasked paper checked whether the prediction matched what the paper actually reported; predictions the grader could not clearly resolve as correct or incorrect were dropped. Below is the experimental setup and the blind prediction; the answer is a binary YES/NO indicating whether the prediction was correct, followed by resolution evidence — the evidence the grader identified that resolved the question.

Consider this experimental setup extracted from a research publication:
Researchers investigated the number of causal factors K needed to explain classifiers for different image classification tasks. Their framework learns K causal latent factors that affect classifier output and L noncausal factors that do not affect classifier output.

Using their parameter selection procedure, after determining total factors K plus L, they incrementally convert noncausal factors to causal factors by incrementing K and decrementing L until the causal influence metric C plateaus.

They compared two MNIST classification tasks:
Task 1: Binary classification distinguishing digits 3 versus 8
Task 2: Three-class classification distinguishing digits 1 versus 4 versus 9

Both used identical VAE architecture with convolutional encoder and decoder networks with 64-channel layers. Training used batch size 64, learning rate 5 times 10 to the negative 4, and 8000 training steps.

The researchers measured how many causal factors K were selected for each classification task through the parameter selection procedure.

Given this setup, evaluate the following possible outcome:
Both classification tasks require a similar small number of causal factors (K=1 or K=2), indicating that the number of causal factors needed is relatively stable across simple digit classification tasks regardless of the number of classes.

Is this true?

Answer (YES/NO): NO